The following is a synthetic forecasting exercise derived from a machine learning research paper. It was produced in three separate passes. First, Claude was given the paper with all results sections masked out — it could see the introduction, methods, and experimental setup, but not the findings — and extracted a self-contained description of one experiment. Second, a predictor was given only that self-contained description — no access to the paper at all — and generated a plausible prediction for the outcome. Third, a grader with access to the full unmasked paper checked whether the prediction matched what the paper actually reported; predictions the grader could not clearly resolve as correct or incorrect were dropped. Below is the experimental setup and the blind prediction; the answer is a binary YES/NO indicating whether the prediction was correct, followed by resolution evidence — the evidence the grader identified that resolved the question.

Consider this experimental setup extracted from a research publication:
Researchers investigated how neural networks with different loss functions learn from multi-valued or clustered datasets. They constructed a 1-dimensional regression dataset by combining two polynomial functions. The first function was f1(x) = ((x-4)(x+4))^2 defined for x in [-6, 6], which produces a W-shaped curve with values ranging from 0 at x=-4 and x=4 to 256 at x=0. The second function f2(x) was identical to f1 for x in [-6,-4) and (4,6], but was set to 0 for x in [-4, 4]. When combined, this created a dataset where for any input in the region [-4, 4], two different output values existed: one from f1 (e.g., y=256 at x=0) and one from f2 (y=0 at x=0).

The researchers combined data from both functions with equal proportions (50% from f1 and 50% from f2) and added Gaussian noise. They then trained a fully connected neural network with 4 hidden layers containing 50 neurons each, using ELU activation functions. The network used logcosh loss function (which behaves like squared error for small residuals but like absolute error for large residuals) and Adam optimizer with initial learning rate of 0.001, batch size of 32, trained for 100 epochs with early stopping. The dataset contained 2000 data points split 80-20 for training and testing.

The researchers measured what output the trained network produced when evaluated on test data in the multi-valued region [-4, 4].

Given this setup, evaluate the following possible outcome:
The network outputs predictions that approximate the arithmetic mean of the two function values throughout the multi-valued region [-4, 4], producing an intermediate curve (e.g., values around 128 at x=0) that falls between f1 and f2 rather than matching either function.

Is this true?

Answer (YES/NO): NO